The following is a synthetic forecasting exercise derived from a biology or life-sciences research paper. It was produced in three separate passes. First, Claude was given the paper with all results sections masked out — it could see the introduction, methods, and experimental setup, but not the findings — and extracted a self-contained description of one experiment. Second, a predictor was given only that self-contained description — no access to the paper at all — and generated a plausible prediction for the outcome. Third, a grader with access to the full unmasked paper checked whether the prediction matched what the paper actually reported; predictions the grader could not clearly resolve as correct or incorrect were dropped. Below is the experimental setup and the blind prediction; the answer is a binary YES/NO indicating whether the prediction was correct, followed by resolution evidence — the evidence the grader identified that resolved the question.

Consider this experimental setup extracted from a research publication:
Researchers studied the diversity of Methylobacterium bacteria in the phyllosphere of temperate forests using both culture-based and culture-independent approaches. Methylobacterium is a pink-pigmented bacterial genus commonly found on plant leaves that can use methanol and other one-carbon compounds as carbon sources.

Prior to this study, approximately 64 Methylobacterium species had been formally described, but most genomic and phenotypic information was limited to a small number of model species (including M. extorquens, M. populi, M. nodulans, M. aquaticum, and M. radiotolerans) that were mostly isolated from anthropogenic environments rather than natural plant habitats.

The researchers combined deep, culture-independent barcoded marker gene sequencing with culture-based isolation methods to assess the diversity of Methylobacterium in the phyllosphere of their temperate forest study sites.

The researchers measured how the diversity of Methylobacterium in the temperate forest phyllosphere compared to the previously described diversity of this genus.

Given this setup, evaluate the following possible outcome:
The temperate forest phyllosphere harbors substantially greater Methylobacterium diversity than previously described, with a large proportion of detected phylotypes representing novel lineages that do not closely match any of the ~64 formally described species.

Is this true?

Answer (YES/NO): YES